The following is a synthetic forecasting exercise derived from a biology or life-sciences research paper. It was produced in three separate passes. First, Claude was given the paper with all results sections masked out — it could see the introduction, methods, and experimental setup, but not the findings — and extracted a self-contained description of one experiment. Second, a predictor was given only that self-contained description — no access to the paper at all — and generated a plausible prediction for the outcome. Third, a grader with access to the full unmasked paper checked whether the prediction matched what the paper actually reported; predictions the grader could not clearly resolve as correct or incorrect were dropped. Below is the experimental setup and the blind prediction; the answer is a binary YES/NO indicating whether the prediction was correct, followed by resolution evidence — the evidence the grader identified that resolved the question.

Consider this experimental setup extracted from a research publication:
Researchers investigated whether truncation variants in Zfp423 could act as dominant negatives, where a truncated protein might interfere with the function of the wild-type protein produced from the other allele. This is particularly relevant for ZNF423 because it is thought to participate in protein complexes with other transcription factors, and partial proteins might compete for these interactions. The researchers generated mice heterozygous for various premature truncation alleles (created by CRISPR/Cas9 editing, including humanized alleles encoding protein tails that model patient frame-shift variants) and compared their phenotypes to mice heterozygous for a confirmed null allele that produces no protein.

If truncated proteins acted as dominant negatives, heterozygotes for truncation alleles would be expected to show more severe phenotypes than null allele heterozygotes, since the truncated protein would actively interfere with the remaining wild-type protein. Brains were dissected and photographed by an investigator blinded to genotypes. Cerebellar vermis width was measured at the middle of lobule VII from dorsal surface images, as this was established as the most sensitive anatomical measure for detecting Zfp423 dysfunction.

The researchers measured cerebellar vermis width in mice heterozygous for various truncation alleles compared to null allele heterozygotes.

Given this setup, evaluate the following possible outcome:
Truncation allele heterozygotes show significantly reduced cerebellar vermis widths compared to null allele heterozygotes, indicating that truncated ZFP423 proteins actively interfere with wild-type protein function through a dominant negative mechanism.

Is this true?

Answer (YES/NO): NO